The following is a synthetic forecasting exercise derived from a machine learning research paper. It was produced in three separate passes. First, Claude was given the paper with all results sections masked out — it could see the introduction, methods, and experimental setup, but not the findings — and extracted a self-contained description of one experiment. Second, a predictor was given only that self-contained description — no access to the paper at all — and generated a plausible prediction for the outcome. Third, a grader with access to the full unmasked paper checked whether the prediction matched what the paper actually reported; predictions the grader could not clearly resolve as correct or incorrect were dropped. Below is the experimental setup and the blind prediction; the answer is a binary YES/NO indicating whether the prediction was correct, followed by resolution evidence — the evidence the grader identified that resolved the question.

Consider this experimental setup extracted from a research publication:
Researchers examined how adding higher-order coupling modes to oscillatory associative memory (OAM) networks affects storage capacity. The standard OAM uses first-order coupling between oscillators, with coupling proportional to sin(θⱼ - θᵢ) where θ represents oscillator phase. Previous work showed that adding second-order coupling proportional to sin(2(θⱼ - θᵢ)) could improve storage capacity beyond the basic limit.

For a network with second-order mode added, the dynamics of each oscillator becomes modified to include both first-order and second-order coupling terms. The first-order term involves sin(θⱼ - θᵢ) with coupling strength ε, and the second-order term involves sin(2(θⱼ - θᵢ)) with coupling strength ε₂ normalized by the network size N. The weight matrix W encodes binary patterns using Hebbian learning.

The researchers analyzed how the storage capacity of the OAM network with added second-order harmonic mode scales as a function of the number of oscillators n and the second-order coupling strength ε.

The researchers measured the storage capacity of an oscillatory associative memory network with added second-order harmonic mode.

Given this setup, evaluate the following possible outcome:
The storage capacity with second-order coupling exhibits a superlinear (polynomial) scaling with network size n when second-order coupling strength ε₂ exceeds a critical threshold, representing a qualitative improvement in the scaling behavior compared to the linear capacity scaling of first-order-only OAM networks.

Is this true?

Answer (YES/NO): NO